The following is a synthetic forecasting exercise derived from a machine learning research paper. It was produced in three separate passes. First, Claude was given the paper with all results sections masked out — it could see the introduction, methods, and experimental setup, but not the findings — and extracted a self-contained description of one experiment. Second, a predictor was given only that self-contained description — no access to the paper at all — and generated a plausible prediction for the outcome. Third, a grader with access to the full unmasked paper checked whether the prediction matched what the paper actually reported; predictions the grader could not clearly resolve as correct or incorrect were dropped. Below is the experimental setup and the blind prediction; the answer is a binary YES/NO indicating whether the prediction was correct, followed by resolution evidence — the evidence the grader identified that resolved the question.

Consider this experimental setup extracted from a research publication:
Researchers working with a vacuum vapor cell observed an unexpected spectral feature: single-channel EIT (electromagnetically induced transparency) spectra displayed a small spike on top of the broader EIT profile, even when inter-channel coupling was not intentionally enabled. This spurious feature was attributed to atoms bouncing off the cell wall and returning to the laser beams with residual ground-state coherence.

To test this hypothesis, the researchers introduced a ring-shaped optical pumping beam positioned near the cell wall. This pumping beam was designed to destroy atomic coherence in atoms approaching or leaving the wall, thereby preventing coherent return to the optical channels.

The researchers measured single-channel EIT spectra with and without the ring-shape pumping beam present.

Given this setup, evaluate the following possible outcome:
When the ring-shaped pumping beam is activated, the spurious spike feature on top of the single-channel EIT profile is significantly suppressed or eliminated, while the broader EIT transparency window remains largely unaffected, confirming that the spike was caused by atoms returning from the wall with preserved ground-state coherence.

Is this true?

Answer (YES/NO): NO